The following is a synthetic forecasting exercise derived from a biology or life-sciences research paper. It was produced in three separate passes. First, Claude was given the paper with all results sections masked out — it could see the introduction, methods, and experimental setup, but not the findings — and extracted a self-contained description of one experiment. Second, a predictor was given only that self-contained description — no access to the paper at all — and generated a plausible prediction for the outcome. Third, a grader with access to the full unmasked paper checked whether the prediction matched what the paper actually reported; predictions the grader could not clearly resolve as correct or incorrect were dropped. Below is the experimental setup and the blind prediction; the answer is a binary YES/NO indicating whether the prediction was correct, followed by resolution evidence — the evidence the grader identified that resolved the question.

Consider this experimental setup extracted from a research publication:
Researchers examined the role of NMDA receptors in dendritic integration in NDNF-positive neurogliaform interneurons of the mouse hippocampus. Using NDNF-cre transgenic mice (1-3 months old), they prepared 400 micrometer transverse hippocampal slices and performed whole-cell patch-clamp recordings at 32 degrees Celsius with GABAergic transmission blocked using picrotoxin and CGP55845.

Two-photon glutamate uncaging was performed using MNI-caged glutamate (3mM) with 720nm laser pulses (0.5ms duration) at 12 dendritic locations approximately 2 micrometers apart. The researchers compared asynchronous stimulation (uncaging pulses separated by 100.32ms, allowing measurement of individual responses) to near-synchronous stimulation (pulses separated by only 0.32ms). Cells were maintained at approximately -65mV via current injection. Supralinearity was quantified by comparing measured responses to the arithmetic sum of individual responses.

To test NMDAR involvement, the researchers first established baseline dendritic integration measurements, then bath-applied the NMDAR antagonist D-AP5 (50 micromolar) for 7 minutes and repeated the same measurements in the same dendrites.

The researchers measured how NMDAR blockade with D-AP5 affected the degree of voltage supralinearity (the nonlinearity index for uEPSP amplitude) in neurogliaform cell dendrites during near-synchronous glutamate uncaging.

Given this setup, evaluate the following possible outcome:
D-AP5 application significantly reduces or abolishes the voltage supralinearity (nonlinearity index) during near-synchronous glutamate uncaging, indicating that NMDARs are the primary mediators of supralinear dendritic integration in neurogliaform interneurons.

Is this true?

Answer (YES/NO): YES